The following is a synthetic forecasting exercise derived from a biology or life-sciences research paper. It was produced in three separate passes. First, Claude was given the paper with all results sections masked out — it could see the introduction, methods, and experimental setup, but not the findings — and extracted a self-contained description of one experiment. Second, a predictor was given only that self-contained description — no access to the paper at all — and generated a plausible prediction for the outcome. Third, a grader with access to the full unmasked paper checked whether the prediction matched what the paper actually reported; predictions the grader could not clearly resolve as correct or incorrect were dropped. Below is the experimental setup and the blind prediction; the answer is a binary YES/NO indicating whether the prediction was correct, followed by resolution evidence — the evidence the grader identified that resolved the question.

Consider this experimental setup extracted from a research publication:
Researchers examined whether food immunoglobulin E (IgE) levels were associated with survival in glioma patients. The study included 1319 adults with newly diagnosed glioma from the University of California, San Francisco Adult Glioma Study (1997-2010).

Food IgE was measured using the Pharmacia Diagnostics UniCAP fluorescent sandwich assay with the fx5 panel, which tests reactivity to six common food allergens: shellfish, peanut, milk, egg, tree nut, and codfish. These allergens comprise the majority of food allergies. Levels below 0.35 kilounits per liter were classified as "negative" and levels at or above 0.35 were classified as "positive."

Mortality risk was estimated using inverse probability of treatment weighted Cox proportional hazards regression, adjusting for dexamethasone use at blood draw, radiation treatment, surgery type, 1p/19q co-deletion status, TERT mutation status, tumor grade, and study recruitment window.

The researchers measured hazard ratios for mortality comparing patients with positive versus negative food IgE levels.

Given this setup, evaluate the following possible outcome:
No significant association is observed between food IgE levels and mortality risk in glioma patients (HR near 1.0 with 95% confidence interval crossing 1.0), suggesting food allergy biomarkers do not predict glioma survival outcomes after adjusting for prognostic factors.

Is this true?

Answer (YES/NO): YES